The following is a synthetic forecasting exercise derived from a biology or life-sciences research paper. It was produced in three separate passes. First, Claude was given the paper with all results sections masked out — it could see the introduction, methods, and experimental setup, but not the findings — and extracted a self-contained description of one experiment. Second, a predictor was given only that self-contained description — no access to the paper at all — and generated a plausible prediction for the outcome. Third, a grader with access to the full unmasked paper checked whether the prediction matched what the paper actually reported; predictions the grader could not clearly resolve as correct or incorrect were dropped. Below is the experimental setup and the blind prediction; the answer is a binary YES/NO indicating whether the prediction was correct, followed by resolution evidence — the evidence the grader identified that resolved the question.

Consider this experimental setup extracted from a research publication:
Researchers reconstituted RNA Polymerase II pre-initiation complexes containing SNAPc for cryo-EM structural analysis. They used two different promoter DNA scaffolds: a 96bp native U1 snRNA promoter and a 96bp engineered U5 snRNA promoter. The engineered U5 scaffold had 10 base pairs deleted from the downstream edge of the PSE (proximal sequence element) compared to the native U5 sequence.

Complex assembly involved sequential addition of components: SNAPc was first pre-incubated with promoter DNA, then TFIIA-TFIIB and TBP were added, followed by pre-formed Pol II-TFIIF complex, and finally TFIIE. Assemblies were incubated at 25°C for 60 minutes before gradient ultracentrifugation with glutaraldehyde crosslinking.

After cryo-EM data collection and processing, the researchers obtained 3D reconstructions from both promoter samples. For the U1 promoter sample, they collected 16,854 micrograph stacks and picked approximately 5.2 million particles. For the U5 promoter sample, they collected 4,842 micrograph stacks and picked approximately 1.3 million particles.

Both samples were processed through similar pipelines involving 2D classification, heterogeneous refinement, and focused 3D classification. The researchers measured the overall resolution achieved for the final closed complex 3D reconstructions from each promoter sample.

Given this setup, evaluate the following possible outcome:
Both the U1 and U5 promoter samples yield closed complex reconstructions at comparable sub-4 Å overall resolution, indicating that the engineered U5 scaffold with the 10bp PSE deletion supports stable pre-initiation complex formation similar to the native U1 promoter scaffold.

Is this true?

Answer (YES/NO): NO